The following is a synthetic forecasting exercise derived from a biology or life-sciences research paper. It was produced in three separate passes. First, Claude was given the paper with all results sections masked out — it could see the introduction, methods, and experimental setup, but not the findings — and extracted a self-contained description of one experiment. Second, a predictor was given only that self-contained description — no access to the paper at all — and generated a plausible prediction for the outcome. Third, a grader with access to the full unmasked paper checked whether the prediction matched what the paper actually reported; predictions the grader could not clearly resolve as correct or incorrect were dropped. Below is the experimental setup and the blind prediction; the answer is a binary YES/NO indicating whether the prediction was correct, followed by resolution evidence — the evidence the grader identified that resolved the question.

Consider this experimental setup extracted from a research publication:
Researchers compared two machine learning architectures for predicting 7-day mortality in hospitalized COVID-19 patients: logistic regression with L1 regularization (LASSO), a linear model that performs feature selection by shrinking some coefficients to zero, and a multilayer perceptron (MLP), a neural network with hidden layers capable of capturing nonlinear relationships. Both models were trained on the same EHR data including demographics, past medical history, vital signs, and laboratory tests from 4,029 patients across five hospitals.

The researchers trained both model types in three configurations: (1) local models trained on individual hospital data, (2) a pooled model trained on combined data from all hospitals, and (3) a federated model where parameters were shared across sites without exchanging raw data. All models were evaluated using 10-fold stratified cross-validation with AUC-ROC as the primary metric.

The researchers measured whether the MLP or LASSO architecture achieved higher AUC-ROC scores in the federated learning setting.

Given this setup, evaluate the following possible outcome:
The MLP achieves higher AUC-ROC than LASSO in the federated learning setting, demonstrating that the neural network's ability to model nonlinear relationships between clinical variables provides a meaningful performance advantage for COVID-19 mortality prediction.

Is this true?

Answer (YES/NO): YES